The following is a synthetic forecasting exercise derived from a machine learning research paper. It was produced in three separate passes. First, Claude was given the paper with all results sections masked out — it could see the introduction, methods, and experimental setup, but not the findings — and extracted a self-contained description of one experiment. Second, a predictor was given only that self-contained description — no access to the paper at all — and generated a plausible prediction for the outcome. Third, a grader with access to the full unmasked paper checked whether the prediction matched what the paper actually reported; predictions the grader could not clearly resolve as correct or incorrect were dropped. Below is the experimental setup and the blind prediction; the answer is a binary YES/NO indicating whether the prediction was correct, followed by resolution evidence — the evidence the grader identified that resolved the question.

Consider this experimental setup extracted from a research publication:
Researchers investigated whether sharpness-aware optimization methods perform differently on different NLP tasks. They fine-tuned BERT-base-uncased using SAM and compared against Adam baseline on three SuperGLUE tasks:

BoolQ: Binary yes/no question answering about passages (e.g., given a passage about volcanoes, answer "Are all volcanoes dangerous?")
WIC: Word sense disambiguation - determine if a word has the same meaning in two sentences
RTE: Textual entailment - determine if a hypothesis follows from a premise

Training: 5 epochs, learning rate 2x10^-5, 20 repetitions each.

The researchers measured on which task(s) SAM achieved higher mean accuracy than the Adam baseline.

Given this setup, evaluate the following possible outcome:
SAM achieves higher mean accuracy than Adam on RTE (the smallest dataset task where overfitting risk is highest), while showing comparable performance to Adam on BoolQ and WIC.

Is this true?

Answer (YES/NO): NO